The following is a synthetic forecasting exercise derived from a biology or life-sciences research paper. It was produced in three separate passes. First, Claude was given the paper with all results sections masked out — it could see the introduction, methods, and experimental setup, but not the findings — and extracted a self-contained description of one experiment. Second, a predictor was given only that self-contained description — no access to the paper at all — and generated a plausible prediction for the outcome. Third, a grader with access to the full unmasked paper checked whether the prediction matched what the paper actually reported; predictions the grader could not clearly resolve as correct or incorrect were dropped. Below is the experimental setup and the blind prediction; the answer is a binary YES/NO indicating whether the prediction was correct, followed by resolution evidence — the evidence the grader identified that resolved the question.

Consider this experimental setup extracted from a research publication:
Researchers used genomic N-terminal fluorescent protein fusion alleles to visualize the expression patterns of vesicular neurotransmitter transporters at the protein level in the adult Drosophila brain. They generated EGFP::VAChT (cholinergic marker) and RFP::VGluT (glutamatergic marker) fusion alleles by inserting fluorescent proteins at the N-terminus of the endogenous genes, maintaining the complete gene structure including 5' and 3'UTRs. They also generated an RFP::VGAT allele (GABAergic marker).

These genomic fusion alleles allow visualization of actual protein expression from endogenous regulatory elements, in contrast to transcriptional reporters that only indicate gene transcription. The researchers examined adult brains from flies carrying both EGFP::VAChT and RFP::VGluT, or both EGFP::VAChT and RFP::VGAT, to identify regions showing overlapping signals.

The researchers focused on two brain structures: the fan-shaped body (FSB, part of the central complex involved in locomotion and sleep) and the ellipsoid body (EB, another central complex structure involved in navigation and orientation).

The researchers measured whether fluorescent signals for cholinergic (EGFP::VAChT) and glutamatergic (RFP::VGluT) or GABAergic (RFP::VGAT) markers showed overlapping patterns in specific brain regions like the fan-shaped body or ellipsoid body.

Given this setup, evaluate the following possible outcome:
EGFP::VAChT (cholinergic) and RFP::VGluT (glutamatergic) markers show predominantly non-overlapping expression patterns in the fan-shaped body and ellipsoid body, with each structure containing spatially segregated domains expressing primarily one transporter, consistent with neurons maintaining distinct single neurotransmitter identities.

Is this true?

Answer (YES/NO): NO